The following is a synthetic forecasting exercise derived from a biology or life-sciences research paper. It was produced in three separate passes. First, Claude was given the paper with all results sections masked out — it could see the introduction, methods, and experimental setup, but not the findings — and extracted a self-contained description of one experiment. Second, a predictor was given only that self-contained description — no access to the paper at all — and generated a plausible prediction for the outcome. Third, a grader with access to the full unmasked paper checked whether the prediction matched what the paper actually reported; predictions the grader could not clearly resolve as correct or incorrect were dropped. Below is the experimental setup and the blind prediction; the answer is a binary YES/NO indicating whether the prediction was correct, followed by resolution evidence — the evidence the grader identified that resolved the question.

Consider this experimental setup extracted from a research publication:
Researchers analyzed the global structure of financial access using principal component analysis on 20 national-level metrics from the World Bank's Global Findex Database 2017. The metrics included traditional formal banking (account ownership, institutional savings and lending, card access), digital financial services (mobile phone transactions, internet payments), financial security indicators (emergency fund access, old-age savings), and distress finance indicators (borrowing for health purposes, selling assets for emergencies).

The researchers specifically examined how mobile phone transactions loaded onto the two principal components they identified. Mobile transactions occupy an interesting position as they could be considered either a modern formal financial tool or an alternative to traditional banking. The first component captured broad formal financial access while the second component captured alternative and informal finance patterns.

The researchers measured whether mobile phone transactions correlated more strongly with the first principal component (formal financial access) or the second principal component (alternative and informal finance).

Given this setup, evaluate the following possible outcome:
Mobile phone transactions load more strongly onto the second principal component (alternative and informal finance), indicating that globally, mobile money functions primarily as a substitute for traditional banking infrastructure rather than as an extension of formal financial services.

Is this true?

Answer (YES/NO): YES